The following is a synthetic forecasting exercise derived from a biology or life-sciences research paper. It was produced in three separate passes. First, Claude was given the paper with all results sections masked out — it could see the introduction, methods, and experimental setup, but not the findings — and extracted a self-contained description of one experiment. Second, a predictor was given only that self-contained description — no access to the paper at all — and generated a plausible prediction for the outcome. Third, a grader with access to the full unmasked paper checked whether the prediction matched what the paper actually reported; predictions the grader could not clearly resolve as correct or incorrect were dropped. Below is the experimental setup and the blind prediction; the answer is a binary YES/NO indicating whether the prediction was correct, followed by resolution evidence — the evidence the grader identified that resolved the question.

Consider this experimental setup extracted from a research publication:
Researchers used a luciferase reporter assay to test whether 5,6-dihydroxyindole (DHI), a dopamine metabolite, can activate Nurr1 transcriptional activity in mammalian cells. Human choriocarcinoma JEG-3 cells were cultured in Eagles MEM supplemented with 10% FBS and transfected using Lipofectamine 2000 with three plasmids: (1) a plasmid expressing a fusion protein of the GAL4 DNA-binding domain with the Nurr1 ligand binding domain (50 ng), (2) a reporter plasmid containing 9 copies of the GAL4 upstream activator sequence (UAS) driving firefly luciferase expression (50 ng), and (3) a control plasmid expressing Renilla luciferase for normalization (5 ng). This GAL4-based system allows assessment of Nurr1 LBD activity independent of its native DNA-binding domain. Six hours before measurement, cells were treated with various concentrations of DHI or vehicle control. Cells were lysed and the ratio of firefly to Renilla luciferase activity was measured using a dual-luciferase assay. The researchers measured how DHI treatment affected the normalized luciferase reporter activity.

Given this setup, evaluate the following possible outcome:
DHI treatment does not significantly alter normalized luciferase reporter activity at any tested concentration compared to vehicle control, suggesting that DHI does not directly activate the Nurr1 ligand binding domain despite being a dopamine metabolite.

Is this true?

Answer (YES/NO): NO